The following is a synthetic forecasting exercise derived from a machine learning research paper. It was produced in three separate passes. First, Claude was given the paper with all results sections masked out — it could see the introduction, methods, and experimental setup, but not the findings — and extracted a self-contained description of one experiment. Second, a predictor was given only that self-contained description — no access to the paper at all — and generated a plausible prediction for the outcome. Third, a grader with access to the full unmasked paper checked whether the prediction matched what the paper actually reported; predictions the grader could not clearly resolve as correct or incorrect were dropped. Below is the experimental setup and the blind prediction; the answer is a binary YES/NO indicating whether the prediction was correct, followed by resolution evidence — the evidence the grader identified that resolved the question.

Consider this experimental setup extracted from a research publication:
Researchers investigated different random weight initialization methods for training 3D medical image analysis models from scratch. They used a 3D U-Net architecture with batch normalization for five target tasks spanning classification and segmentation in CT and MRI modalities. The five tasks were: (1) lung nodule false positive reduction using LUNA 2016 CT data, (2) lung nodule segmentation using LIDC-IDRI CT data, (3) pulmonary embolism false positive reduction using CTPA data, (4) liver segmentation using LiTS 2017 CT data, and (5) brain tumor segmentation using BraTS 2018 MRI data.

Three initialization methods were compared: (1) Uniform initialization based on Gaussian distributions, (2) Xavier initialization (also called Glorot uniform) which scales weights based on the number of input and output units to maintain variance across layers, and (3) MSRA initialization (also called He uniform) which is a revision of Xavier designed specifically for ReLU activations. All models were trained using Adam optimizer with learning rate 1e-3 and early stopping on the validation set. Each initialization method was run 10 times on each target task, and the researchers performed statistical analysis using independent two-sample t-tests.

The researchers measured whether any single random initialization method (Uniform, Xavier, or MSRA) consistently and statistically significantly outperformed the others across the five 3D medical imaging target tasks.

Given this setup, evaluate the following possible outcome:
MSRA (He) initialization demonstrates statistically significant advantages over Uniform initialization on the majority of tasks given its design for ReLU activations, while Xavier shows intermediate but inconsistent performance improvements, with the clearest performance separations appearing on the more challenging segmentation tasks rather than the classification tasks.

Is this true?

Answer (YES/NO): NO